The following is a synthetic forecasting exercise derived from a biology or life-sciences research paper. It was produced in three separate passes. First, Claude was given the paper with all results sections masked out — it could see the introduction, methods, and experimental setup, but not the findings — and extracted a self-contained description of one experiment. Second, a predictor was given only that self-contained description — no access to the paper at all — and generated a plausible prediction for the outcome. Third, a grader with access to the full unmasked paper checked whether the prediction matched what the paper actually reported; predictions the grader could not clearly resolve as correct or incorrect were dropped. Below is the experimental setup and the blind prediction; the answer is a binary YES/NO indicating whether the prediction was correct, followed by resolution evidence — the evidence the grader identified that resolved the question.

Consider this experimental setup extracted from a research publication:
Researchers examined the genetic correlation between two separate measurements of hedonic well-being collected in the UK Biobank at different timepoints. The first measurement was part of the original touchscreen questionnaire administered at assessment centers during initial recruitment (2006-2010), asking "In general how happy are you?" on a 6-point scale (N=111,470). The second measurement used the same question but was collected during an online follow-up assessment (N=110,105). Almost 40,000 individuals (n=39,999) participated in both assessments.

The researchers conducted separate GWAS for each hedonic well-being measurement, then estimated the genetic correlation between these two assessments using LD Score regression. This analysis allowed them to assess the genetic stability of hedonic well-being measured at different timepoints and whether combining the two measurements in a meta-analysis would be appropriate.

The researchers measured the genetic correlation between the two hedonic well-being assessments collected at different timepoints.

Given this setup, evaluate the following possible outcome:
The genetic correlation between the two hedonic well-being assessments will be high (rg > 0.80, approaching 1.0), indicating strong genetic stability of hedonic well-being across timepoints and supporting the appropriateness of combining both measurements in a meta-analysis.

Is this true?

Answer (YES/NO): YES